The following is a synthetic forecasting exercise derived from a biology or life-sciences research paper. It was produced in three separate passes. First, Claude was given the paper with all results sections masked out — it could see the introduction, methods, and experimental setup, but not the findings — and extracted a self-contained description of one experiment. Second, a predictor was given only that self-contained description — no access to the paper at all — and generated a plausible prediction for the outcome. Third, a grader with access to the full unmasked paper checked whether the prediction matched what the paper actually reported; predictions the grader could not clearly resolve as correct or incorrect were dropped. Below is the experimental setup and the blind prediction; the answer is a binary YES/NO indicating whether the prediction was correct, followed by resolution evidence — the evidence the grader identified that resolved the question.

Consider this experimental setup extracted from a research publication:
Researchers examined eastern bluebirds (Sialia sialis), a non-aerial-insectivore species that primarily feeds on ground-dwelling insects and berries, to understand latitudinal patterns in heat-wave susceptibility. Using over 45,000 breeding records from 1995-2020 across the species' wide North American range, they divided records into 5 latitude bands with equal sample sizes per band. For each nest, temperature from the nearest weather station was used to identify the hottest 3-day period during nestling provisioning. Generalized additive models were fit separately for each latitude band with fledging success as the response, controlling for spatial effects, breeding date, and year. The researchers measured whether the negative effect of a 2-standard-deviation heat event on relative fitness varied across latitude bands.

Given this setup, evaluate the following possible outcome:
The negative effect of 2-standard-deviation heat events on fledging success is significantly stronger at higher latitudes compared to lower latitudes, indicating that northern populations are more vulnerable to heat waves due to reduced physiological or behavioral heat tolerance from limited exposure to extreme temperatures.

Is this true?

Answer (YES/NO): NO